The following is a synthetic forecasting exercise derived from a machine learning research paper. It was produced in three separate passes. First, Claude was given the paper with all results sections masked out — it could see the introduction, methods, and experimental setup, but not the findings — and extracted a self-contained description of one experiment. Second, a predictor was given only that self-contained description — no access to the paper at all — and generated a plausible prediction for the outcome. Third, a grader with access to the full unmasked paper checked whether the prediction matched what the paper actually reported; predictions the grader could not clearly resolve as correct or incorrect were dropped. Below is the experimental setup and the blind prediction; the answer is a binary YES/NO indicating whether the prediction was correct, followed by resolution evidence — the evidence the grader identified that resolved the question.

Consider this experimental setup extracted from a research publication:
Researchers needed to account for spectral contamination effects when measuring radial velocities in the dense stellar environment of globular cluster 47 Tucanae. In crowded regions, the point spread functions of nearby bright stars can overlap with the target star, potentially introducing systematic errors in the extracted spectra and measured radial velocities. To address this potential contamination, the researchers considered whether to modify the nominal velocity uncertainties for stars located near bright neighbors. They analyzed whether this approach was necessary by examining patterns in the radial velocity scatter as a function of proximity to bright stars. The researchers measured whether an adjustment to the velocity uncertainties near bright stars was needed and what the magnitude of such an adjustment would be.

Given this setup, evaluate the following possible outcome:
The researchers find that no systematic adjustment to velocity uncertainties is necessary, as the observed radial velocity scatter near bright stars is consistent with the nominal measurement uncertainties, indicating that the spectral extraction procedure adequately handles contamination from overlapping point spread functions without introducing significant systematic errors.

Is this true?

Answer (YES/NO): NO